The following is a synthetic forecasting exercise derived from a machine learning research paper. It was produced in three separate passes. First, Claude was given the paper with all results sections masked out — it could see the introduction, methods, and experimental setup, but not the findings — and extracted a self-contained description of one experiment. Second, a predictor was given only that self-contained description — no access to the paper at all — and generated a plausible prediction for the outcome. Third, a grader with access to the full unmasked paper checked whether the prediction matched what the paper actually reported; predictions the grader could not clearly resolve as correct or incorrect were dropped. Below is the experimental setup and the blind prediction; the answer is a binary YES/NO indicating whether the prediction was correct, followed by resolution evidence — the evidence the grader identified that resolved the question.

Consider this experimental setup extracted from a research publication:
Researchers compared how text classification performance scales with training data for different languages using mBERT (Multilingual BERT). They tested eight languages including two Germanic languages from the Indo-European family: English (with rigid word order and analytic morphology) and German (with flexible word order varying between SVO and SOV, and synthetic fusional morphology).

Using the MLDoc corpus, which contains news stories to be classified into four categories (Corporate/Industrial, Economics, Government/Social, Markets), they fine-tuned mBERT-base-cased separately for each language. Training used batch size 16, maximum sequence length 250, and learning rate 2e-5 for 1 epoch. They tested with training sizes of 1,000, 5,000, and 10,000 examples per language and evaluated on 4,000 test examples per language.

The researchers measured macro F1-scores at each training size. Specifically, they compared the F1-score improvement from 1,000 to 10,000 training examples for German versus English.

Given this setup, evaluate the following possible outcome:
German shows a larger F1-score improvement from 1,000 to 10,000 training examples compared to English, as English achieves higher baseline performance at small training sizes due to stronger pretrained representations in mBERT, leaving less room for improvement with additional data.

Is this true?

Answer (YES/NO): NO